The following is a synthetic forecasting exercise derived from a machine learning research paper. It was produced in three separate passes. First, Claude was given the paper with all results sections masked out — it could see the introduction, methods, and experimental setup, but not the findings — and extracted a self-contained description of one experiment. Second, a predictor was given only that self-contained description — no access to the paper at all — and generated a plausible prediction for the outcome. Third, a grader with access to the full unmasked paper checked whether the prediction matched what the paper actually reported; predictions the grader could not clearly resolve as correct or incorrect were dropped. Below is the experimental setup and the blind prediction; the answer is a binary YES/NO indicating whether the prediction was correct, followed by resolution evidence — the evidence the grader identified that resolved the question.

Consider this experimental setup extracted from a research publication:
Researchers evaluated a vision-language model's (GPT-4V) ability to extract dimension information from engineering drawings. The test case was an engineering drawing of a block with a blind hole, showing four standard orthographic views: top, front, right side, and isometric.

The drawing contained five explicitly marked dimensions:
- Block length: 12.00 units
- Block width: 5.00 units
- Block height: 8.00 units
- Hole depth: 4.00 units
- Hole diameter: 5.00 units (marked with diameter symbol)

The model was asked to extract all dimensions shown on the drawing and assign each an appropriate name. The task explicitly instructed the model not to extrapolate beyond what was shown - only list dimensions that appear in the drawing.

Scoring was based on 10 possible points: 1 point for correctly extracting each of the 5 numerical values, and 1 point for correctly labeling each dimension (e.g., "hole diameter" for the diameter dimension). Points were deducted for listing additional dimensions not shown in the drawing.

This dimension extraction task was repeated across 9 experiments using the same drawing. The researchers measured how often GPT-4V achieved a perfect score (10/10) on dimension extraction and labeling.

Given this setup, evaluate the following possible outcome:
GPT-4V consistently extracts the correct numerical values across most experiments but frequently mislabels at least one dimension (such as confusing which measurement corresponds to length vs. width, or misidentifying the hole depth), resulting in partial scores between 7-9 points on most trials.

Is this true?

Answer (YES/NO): NO